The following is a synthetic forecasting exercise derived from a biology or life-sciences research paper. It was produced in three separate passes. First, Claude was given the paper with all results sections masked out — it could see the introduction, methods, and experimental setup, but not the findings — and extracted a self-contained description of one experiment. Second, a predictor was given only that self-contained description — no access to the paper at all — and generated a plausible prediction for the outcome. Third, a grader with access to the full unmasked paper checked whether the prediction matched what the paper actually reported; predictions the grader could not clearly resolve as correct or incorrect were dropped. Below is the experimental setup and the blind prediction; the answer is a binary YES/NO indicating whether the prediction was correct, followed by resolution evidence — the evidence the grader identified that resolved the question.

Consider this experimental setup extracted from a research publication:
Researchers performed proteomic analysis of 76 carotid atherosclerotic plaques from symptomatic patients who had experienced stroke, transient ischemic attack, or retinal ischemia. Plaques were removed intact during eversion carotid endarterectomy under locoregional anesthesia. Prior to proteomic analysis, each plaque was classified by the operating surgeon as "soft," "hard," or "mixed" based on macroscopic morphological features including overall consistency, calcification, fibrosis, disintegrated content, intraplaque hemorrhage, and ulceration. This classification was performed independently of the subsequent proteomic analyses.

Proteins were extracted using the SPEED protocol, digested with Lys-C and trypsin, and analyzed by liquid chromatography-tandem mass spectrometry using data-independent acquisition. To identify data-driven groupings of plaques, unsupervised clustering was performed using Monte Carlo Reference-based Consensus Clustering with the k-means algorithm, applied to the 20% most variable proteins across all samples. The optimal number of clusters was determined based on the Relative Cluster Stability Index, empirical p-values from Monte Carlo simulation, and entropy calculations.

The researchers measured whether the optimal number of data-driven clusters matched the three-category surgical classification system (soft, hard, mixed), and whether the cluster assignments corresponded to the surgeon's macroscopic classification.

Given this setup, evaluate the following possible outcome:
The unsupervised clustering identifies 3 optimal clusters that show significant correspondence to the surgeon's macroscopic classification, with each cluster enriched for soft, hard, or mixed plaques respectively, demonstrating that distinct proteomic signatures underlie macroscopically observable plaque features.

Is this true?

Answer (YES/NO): NO